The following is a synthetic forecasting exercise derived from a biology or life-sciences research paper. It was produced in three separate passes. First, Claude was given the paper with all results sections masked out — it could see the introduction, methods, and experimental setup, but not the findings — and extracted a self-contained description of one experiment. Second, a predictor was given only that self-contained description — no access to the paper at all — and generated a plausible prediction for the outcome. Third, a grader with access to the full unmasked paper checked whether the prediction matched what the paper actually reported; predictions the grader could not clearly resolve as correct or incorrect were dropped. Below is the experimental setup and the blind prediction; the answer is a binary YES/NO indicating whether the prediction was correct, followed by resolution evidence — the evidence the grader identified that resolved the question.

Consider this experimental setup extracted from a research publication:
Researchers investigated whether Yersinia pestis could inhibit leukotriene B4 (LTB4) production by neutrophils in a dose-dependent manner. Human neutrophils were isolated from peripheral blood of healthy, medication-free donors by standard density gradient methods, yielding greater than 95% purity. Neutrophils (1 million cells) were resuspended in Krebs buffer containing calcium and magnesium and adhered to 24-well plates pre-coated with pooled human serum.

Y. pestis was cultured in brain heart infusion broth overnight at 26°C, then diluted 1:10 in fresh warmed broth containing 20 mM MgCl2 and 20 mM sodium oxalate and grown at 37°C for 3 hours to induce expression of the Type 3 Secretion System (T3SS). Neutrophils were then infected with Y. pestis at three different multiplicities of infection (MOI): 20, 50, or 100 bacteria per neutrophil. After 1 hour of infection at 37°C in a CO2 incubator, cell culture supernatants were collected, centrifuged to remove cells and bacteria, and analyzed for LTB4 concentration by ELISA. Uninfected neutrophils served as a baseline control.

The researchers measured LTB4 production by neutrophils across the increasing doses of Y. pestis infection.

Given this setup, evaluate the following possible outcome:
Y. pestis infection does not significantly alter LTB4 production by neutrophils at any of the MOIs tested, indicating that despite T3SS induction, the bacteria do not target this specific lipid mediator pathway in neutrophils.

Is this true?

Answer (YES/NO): NO